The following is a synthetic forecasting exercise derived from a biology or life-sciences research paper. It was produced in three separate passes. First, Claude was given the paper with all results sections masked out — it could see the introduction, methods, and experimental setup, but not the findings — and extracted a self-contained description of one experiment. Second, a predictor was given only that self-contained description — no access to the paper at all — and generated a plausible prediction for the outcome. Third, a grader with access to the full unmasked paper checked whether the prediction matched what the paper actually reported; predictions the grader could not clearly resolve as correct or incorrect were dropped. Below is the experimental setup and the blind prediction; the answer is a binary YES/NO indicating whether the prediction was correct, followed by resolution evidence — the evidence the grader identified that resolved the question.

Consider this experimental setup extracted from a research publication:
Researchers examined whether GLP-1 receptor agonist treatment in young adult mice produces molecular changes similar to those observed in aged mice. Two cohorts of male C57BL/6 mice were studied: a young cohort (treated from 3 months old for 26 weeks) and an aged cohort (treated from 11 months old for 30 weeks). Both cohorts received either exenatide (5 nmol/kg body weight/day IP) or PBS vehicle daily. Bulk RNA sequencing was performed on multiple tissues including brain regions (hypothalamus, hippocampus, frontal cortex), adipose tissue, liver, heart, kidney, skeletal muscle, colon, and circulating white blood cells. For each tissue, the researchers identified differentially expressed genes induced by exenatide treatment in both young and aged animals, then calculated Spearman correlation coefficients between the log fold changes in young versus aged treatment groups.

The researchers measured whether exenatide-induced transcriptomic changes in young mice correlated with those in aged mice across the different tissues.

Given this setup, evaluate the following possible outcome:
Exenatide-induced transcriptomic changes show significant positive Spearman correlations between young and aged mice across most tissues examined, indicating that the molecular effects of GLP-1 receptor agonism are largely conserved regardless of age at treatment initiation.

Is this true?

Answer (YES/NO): NO